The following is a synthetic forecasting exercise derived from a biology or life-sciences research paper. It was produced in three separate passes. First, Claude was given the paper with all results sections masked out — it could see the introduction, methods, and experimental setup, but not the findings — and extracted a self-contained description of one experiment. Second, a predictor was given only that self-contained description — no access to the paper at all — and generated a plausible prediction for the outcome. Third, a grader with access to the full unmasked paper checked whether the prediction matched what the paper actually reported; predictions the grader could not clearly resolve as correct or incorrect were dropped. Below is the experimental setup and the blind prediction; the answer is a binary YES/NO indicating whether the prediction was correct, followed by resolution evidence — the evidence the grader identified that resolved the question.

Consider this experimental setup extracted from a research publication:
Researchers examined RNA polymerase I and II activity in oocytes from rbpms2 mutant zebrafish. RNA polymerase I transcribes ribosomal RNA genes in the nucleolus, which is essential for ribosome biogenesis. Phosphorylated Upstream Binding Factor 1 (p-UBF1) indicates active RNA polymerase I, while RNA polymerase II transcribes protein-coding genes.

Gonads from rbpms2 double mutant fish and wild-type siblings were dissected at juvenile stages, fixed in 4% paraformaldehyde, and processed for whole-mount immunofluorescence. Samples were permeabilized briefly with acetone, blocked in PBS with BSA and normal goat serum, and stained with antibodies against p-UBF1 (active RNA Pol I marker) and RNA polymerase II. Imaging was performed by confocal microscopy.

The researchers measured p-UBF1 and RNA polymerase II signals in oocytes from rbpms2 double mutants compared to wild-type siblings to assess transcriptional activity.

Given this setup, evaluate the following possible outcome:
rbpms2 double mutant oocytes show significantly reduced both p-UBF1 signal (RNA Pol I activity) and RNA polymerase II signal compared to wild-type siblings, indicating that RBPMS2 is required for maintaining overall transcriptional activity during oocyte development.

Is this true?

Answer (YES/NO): NO